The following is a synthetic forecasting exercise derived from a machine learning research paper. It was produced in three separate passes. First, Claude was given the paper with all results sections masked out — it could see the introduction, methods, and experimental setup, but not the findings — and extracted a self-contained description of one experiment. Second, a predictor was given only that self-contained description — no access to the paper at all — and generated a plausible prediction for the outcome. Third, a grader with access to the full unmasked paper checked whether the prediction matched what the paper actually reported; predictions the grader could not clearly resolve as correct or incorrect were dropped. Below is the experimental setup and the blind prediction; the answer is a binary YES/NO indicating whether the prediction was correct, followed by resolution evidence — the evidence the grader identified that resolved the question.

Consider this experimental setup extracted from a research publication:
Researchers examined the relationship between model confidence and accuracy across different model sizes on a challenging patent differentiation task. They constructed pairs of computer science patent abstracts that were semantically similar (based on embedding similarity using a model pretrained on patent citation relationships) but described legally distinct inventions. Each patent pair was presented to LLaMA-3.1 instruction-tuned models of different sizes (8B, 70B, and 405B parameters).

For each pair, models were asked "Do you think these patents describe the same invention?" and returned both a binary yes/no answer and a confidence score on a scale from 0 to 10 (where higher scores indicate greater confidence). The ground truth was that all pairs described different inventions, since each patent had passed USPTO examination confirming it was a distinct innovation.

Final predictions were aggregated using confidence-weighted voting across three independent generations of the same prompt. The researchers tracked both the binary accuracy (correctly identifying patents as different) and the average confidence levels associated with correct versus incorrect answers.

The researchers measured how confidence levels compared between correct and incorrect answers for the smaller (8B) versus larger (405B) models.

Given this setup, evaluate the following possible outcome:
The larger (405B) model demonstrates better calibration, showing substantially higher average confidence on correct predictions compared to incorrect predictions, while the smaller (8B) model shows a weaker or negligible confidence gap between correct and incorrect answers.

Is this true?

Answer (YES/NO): NO